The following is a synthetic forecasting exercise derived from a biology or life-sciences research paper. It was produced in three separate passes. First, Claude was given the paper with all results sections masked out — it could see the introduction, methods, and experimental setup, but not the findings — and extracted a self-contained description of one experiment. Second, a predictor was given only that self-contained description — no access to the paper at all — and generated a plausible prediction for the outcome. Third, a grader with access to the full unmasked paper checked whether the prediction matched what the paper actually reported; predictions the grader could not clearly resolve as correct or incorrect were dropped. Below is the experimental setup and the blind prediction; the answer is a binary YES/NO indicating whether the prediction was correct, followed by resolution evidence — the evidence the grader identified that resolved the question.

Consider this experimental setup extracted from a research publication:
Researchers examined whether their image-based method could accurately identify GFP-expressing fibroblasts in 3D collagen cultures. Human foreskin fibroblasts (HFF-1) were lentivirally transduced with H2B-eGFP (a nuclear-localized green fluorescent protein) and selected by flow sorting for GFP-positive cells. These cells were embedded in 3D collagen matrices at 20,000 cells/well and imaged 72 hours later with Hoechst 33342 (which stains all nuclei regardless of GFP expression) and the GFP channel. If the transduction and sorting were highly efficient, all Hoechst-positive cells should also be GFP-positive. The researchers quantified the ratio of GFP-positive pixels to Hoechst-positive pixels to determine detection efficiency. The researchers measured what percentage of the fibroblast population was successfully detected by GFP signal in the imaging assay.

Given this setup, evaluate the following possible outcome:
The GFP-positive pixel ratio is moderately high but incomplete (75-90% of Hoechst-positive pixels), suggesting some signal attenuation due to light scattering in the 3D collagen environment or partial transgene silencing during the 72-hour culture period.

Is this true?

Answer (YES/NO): YES